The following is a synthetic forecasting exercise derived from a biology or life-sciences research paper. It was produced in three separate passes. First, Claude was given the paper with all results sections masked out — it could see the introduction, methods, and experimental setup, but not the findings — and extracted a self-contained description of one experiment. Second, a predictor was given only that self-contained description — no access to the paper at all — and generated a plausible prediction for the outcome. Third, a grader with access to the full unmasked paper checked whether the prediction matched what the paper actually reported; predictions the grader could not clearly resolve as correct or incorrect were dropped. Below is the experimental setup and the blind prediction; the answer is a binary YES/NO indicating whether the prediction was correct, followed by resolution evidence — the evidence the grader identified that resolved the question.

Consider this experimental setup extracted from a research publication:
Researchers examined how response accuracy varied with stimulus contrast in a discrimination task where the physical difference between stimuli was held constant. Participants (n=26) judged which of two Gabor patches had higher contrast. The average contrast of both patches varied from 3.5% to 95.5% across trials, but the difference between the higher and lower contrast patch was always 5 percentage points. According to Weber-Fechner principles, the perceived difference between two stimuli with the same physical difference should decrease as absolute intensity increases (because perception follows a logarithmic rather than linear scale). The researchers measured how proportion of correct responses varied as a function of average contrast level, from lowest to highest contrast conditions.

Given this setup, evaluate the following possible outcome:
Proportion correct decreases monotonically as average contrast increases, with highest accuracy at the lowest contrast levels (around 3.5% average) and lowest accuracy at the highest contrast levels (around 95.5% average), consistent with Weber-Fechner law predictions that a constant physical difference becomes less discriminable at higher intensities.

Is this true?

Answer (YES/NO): YES